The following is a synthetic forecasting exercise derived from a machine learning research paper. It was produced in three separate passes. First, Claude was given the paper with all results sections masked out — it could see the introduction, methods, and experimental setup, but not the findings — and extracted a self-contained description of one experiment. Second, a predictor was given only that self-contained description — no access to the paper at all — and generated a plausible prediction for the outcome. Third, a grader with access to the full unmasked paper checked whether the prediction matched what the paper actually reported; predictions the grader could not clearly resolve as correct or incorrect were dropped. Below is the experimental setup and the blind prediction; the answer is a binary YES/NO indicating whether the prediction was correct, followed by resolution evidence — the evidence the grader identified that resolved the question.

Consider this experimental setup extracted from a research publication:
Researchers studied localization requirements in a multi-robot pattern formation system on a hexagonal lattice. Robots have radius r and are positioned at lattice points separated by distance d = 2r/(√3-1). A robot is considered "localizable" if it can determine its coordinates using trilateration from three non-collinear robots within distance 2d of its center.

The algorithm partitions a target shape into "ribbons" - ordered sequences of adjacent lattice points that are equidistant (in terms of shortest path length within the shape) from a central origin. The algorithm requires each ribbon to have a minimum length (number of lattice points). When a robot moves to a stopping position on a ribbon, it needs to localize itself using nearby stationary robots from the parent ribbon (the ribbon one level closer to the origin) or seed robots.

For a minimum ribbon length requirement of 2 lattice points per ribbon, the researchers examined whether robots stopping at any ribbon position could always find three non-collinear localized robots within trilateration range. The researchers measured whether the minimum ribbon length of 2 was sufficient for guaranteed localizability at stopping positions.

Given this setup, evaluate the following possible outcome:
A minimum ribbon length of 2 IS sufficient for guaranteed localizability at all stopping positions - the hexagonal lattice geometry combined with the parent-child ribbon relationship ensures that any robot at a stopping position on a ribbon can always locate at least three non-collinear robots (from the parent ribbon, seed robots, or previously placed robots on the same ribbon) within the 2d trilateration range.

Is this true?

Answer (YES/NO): YES